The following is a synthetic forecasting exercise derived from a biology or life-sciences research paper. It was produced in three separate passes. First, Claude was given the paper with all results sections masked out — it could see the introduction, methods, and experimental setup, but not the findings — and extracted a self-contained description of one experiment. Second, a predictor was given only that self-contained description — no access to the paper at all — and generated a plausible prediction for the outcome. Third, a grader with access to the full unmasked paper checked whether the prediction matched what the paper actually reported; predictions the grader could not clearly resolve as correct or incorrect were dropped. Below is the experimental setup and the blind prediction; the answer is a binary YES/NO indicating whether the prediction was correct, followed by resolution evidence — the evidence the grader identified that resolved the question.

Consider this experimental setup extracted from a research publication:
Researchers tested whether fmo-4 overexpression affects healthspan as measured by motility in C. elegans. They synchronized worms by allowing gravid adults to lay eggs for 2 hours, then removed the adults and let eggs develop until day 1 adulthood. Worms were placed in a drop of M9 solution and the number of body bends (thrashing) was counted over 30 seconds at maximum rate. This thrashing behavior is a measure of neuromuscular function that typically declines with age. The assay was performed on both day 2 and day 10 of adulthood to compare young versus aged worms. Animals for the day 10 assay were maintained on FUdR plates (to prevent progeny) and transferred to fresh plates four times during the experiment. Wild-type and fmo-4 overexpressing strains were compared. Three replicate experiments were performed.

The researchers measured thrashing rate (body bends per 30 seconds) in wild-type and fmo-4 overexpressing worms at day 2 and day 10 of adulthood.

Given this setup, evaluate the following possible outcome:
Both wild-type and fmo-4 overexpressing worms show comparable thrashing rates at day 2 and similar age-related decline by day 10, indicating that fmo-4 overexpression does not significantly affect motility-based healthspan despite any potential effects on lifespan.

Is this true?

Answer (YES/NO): NO